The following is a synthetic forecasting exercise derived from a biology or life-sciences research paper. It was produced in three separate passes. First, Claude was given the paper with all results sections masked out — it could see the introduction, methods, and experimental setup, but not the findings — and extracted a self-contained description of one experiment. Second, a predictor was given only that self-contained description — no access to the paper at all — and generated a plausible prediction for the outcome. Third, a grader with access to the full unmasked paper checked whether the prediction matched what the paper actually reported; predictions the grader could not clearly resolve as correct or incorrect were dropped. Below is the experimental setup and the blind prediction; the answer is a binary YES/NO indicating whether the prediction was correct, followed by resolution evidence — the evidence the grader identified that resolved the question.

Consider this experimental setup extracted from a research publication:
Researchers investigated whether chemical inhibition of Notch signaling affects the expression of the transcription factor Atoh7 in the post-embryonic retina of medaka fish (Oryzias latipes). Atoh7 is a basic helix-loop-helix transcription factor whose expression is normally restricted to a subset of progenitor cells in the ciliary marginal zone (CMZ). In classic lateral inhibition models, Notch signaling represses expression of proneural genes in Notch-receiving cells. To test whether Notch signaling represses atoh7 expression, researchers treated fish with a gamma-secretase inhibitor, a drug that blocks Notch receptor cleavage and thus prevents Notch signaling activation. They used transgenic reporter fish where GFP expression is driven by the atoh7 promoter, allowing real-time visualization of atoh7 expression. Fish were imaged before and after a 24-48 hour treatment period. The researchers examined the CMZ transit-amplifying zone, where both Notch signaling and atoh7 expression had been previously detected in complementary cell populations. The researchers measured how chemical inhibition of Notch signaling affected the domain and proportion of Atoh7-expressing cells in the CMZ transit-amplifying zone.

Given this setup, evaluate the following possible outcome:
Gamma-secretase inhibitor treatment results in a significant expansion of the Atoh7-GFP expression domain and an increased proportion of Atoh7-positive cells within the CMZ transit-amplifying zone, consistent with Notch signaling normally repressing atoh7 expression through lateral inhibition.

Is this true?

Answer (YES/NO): YES